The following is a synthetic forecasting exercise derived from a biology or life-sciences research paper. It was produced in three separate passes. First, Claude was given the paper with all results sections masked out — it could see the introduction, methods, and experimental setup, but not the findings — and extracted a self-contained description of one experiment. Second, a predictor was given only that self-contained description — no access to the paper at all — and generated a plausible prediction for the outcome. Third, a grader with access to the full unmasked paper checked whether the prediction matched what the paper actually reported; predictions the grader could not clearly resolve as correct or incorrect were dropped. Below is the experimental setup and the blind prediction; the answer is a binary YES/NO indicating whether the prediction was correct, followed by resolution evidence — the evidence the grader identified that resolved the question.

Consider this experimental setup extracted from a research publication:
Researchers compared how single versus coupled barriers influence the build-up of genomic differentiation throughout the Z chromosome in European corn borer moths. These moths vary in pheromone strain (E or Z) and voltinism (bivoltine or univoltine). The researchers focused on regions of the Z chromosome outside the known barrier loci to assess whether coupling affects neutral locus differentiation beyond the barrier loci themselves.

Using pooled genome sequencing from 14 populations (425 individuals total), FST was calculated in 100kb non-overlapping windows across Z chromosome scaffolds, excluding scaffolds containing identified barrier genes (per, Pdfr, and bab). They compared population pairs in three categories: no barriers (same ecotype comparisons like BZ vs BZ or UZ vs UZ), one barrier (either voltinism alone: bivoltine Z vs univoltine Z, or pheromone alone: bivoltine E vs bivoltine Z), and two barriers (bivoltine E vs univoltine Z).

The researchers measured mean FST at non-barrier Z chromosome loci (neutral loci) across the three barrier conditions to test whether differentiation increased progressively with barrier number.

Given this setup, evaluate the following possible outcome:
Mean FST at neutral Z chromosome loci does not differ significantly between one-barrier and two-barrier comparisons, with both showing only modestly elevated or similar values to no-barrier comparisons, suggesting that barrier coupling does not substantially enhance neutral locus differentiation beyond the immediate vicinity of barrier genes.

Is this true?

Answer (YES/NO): NO